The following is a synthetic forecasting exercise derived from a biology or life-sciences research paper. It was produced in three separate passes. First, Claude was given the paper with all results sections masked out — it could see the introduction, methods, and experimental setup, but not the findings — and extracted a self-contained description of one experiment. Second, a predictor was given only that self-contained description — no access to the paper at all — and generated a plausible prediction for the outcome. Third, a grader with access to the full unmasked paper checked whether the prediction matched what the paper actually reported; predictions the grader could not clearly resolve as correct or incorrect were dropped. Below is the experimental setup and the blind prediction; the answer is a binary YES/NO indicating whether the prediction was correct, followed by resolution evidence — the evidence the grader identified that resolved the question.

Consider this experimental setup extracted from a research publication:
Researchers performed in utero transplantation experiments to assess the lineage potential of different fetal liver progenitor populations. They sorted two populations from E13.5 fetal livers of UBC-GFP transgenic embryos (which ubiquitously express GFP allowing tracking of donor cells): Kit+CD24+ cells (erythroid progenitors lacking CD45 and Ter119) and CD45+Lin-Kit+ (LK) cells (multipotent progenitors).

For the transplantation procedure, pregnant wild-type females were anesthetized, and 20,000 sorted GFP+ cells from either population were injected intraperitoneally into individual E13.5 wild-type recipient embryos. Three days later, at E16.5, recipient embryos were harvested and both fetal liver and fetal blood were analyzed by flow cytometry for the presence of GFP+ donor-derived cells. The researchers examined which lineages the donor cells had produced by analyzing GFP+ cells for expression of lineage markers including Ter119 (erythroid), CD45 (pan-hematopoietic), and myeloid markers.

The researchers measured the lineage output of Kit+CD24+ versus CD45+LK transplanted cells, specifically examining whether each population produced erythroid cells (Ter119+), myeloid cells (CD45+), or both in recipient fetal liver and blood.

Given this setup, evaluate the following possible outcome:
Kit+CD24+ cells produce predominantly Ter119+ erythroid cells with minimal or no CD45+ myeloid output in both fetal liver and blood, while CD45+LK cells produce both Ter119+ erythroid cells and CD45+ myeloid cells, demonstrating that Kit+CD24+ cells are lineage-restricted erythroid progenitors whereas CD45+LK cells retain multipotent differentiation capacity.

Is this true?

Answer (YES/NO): NO